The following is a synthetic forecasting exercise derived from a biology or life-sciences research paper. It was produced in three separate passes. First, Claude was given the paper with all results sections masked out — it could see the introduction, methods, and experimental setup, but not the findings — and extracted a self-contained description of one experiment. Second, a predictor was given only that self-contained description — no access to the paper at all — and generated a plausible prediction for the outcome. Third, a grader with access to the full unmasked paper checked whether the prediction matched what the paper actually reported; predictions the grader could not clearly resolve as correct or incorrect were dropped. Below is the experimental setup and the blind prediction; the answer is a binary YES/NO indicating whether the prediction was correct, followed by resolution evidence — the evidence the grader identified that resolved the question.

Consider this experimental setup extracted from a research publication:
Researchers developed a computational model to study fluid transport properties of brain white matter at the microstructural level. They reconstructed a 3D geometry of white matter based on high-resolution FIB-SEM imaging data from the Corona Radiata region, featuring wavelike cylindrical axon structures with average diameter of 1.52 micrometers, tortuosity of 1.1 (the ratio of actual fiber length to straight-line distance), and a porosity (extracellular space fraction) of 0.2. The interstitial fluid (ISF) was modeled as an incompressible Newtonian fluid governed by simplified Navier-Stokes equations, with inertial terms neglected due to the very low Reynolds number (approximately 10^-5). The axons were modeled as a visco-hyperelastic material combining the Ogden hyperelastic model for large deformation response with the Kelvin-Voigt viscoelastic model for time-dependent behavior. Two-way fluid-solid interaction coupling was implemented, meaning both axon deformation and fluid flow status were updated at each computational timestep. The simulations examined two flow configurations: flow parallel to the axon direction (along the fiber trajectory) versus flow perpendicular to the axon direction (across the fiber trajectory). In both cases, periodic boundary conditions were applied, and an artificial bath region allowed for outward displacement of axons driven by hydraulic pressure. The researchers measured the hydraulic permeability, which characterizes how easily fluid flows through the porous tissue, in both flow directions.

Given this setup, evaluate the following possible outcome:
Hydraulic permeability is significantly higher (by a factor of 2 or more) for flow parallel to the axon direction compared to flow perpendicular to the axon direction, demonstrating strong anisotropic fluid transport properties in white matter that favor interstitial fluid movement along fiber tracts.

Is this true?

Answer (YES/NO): YES